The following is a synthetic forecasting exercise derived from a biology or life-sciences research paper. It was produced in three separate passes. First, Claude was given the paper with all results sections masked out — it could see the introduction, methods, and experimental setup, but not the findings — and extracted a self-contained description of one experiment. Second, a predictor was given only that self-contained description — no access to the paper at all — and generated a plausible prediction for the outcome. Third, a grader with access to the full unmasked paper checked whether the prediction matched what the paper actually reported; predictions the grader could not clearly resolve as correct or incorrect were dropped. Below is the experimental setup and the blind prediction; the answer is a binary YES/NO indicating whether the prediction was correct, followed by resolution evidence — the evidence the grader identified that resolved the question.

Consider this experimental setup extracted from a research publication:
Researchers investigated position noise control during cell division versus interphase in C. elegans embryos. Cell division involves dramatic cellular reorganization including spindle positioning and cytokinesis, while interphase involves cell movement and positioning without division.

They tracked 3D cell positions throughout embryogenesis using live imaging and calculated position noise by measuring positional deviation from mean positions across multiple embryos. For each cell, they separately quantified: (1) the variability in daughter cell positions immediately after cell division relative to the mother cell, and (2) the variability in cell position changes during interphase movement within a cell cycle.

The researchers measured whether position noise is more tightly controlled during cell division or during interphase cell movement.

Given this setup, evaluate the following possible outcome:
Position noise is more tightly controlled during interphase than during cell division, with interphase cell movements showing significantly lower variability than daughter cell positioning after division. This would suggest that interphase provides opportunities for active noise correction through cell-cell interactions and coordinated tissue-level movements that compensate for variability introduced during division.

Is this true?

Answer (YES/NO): NO